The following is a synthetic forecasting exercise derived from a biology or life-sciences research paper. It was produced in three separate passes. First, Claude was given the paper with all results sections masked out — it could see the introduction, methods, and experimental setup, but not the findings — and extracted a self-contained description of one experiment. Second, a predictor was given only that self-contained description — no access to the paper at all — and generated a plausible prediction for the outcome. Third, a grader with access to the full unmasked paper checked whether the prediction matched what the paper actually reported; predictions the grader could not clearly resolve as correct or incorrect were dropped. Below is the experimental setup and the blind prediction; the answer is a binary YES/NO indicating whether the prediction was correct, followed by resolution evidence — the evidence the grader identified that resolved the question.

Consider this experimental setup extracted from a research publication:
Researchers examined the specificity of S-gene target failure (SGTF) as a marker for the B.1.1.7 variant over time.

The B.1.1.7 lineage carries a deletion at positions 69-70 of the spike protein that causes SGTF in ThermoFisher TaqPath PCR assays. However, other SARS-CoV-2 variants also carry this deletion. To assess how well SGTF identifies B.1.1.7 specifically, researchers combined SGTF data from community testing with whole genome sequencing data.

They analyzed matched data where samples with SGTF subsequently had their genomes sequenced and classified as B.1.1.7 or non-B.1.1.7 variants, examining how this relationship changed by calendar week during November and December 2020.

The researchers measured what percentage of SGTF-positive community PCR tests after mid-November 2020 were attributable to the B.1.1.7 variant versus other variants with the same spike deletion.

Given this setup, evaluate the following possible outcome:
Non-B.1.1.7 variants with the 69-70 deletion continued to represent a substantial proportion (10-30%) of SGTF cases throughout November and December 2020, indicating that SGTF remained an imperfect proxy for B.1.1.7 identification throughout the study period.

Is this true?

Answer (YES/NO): NO